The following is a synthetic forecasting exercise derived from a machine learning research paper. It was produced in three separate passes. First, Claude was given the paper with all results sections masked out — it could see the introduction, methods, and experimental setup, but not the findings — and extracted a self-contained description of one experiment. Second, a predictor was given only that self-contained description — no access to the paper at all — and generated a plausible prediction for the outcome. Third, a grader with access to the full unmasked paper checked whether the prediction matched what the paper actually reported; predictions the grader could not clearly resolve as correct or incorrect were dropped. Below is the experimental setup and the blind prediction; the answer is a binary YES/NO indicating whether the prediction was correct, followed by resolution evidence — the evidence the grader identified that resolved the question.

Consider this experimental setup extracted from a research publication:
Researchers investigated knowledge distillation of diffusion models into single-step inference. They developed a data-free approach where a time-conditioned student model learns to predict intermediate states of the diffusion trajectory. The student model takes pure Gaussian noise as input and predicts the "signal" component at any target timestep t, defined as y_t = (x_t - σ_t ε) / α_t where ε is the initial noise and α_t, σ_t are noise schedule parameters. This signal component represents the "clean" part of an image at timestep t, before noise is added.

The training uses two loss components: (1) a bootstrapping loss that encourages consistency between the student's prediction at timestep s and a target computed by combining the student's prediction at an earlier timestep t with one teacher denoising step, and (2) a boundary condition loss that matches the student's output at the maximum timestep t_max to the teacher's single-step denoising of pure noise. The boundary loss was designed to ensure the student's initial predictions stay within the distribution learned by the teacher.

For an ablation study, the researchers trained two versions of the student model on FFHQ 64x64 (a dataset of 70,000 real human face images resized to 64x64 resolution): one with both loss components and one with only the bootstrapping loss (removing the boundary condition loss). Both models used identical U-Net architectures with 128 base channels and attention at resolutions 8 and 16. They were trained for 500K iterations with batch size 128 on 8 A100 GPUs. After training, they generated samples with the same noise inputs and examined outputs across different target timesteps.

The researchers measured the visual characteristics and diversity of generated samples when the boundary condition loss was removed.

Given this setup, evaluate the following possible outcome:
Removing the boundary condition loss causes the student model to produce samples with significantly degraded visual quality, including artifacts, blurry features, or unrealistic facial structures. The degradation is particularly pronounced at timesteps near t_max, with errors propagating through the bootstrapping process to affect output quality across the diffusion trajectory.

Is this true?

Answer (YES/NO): NO